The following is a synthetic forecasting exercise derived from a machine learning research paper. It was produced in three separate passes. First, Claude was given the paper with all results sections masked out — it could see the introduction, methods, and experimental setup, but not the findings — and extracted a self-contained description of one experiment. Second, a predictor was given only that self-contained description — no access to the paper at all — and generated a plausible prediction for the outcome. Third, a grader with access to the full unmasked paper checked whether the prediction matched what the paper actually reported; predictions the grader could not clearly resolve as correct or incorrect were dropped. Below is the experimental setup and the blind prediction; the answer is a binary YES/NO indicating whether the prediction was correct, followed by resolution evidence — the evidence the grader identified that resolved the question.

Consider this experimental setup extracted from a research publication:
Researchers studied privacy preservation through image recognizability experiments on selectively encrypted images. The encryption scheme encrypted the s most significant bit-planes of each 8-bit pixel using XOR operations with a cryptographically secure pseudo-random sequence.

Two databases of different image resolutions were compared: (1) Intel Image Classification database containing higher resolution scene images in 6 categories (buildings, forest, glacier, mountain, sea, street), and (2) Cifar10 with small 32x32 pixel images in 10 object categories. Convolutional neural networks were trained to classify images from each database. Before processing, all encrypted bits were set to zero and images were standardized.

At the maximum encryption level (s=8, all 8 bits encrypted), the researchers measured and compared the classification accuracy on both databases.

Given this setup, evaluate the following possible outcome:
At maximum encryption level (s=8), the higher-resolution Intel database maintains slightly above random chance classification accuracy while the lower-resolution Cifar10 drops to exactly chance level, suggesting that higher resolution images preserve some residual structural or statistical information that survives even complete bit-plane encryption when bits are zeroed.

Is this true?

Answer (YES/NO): NO